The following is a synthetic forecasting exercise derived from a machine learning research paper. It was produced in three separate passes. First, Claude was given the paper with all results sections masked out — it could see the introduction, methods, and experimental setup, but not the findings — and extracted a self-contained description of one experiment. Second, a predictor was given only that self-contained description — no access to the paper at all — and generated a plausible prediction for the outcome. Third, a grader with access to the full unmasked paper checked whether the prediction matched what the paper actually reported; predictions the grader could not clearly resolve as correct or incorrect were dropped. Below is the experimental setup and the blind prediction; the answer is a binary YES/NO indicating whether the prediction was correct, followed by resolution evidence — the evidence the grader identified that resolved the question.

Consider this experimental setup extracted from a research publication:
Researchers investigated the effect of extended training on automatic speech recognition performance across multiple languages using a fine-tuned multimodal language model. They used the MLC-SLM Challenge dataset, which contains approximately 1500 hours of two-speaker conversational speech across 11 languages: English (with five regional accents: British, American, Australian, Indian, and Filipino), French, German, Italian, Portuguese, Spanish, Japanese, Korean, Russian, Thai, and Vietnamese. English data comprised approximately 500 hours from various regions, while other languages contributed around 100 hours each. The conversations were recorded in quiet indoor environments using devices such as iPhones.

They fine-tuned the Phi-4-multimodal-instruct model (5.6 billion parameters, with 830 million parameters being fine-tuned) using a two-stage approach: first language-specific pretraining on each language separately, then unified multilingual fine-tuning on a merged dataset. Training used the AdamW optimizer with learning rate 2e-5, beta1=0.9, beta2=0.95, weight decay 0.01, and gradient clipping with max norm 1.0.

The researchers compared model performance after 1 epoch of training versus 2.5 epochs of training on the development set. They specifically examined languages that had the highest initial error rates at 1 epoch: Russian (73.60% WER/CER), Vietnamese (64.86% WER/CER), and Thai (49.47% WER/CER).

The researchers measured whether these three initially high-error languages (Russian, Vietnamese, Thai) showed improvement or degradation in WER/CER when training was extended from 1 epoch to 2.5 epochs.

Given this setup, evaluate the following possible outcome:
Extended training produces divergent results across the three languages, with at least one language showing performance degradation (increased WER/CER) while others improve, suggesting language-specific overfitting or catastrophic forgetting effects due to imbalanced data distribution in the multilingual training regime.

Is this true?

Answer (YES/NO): NO